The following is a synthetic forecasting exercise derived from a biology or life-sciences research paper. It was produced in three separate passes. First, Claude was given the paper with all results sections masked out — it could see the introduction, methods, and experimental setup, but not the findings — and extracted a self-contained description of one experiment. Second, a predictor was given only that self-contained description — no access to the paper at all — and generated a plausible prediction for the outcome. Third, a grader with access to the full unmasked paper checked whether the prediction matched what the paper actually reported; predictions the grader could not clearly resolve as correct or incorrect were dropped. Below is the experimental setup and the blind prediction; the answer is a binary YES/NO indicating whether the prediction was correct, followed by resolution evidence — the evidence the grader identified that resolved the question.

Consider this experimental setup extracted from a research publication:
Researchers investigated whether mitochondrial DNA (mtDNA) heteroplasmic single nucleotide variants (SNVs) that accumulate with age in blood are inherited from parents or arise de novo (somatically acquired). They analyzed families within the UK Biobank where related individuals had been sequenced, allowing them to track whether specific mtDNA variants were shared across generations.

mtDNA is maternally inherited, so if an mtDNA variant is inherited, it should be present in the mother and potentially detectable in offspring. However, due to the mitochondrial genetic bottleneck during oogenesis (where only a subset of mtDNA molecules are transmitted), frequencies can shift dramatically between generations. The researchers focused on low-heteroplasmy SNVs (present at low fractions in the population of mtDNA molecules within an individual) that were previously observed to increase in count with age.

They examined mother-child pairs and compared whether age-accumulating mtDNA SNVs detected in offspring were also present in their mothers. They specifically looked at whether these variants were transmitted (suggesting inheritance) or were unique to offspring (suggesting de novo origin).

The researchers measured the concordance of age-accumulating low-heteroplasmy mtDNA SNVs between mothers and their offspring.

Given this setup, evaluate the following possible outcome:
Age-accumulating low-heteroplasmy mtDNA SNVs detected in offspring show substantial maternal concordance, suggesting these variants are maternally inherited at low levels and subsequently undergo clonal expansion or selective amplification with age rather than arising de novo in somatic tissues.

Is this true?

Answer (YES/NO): NO